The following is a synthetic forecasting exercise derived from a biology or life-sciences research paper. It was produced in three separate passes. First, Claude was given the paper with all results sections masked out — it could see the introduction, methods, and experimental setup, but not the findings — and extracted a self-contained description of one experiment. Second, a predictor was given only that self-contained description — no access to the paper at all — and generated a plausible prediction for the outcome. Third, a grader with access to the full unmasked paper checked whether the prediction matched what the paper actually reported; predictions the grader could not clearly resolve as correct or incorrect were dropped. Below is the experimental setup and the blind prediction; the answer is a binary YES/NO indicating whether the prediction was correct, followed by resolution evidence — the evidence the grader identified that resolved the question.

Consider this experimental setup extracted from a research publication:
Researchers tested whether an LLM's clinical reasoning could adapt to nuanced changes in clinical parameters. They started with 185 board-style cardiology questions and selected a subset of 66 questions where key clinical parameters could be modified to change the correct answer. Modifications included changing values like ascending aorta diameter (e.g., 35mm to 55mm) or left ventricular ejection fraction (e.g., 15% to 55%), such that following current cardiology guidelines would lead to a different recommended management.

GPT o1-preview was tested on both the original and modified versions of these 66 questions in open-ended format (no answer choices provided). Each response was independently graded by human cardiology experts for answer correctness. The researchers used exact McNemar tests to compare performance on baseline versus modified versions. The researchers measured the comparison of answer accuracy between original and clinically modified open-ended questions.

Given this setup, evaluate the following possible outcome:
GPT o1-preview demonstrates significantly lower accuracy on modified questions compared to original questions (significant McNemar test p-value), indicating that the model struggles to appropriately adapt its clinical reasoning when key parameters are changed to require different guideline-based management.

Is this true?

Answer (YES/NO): NO